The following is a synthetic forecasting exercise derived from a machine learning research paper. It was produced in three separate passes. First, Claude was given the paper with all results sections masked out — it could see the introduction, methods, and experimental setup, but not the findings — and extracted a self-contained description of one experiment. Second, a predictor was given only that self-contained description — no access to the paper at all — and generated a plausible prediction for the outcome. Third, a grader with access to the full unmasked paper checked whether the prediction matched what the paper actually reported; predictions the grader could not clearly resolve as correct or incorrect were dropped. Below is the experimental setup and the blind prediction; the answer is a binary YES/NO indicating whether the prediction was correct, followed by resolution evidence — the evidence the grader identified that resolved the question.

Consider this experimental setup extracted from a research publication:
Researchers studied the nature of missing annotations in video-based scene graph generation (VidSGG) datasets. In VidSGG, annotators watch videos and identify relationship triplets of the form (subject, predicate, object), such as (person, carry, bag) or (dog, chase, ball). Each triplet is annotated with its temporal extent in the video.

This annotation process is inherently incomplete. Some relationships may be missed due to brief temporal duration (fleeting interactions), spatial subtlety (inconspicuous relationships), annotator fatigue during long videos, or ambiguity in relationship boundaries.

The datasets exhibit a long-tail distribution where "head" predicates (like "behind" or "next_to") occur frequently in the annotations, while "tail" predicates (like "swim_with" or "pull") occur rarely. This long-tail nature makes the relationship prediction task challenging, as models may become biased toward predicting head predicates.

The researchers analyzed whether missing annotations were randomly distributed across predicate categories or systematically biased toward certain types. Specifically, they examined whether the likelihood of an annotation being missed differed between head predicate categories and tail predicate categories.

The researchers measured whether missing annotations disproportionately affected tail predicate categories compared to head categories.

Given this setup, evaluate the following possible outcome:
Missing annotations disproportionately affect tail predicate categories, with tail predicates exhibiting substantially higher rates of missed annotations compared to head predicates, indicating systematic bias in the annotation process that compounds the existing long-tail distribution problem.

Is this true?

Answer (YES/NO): YES